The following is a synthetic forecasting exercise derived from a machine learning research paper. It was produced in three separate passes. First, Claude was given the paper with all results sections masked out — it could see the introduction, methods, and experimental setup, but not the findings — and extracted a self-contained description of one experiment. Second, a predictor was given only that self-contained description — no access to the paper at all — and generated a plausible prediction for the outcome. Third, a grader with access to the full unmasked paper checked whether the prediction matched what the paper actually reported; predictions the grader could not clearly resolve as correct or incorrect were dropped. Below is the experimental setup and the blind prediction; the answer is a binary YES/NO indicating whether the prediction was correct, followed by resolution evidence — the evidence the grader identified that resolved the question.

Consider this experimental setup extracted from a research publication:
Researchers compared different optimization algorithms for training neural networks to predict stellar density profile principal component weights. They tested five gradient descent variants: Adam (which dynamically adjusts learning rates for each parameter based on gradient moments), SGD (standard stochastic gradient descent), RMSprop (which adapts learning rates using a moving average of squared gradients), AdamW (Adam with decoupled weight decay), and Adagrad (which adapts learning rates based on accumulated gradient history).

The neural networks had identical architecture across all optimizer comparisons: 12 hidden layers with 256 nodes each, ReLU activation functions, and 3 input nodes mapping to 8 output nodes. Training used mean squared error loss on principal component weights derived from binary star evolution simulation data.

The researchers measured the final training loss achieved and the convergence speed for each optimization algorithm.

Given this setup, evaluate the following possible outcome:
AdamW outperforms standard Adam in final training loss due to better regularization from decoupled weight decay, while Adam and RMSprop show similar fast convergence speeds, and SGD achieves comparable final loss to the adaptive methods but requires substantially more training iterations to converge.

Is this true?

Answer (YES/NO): NO